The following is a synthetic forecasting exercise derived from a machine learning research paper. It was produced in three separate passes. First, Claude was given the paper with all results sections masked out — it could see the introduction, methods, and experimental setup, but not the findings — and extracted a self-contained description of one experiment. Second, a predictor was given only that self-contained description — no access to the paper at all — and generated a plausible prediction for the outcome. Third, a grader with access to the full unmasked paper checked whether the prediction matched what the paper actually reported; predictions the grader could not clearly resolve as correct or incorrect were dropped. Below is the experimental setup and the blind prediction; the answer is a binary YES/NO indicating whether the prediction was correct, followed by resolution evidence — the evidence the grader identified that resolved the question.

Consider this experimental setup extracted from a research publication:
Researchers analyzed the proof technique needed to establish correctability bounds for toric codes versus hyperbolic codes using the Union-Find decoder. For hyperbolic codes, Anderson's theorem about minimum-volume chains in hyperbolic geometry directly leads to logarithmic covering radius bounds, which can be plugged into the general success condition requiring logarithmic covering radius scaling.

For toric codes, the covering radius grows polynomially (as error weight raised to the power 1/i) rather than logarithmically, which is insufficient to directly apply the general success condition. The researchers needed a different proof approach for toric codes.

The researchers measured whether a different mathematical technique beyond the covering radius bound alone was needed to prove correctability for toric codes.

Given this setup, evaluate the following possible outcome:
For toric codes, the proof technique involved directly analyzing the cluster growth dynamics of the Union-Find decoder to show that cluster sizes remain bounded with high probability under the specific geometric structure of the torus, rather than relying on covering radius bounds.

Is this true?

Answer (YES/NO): NO